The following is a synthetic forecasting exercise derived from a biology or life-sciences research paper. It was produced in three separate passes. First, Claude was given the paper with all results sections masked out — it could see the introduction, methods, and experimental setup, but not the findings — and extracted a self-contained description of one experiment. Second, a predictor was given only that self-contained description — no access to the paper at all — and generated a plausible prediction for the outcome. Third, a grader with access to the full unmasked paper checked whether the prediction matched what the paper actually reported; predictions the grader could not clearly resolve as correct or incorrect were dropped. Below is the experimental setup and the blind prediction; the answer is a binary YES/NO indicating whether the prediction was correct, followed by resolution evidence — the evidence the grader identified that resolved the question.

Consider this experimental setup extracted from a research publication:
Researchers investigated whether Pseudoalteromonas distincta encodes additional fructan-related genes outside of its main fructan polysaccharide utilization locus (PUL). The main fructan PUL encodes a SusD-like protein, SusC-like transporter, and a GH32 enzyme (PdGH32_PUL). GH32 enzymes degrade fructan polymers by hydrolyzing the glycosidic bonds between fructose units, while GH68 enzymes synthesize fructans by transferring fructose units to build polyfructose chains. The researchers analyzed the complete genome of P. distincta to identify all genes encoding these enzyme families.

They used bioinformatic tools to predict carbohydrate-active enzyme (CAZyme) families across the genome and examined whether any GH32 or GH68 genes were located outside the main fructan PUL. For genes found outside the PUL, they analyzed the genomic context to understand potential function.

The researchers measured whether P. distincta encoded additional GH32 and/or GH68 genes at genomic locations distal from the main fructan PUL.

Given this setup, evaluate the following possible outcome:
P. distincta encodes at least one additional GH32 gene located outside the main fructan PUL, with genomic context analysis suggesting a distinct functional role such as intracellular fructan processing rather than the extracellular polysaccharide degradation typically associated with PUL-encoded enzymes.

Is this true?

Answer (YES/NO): NO